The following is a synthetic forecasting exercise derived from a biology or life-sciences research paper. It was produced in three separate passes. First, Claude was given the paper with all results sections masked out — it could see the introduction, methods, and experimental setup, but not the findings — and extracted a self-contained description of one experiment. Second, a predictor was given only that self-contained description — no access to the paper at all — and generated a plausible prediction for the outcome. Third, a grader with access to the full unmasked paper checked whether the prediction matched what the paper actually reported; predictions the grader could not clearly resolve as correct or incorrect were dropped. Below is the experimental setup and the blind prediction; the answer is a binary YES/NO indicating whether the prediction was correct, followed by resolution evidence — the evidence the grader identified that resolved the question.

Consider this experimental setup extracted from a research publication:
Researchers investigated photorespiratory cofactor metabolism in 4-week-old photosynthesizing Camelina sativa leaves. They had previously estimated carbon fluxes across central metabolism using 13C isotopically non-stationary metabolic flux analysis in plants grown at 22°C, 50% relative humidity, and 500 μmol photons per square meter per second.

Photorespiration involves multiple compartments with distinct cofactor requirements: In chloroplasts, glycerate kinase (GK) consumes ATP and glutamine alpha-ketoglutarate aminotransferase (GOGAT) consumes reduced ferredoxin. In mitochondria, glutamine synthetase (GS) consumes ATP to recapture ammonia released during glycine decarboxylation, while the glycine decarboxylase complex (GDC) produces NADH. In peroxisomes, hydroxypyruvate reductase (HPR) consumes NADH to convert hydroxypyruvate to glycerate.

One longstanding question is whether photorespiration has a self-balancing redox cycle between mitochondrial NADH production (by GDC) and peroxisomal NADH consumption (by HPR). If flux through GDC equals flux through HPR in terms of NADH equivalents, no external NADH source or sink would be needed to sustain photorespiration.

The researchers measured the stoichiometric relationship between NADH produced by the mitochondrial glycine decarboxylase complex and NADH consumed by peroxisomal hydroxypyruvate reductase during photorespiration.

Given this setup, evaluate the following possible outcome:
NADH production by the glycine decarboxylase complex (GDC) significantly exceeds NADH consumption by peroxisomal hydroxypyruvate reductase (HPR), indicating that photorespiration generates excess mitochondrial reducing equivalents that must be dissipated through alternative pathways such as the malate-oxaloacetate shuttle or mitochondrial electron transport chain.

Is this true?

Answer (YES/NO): NO